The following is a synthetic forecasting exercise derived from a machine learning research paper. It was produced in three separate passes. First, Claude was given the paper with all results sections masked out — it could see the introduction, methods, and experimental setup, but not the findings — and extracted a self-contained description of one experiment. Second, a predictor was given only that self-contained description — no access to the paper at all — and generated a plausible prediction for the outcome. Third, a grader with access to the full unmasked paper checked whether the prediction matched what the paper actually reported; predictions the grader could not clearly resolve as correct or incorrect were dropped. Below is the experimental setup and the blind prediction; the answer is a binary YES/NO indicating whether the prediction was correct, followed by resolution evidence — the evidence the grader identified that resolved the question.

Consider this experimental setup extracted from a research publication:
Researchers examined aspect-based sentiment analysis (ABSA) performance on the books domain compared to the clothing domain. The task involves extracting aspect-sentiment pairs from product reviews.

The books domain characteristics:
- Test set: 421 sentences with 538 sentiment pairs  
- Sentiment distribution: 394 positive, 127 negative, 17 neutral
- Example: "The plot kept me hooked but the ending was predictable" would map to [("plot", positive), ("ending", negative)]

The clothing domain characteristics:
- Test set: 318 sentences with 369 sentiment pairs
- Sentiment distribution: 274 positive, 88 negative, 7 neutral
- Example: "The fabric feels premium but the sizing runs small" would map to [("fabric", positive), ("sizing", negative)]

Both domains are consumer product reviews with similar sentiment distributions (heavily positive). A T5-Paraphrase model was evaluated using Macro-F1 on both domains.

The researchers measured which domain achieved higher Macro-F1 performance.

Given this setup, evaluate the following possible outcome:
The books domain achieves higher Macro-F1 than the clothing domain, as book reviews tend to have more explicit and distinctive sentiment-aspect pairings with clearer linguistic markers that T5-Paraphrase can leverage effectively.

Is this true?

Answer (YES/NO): NO